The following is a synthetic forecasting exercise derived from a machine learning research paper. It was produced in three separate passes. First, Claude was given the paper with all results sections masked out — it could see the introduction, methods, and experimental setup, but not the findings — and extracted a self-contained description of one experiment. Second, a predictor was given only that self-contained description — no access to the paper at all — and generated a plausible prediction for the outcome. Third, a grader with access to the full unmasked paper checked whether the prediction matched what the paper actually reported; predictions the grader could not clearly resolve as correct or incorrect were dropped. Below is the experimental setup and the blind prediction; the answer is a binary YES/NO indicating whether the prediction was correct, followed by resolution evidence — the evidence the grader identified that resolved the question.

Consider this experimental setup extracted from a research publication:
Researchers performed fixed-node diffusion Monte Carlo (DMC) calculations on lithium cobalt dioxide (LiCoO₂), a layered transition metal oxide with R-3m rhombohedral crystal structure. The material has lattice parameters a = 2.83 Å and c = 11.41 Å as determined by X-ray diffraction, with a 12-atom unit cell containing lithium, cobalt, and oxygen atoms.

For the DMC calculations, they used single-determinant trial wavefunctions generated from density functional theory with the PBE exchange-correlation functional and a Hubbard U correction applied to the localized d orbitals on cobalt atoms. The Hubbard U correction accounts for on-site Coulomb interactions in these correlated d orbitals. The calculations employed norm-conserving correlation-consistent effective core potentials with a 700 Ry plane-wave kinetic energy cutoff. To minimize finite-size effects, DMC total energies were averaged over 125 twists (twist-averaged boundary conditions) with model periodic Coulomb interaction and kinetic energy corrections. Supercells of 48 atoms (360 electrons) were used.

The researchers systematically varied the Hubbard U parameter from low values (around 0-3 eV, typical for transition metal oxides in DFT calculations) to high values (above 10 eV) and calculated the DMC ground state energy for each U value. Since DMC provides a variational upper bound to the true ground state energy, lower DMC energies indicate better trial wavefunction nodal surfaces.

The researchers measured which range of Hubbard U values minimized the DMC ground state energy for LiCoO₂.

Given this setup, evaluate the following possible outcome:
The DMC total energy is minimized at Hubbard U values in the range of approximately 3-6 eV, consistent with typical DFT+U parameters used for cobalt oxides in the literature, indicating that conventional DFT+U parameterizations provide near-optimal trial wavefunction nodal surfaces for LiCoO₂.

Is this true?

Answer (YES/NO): NO